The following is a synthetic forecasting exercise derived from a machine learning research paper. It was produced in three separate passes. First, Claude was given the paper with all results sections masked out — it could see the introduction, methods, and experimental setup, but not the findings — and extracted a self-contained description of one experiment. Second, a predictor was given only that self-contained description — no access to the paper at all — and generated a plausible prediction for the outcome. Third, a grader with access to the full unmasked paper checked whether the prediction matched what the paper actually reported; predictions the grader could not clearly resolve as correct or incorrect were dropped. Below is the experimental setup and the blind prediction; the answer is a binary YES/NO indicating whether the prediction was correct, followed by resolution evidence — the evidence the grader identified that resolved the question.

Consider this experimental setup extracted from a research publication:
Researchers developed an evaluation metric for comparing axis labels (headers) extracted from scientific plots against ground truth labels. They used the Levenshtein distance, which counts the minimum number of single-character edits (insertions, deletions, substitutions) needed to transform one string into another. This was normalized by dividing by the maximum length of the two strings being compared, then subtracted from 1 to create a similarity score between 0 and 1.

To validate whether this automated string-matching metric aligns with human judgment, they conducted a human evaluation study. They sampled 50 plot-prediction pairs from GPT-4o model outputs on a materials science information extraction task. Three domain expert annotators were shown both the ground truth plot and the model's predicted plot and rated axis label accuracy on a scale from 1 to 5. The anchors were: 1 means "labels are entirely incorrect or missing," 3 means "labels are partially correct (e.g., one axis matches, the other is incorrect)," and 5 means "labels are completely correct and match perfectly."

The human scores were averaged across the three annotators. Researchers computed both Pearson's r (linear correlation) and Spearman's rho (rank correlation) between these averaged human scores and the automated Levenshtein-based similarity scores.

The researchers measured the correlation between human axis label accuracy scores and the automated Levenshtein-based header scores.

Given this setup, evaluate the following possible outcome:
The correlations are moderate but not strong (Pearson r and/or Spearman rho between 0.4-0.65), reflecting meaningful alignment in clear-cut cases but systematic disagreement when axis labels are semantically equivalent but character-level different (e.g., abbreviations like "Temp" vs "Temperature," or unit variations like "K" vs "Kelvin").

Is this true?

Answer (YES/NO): NO